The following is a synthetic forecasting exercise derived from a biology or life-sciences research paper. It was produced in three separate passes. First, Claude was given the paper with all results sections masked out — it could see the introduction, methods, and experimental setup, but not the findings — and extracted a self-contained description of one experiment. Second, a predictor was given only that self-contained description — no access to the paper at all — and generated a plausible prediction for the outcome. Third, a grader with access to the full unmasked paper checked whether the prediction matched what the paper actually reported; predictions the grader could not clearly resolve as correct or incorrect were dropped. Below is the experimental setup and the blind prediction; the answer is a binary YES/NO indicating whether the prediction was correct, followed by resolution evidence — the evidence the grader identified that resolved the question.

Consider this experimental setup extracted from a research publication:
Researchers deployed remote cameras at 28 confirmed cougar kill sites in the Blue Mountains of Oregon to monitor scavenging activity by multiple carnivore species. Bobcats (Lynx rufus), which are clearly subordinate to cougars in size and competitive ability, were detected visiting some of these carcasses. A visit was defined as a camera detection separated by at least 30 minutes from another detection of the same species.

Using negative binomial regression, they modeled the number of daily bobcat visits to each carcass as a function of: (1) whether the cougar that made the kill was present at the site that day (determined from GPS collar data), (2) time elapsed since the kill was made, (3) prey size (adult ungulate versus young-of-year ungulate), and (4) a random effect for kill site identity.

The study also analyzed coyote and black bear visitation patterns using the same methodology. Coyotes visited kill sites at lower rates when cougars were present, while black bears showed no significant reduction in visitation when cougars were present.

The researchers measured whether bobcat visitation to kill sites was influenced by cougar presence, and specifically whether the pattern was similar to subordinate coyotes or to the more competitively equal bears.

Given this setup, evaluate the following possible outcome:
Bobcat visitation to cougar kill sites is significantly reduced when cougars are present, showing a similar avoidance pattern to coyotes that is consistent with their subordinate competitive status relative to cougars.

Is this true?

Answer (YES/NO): NO